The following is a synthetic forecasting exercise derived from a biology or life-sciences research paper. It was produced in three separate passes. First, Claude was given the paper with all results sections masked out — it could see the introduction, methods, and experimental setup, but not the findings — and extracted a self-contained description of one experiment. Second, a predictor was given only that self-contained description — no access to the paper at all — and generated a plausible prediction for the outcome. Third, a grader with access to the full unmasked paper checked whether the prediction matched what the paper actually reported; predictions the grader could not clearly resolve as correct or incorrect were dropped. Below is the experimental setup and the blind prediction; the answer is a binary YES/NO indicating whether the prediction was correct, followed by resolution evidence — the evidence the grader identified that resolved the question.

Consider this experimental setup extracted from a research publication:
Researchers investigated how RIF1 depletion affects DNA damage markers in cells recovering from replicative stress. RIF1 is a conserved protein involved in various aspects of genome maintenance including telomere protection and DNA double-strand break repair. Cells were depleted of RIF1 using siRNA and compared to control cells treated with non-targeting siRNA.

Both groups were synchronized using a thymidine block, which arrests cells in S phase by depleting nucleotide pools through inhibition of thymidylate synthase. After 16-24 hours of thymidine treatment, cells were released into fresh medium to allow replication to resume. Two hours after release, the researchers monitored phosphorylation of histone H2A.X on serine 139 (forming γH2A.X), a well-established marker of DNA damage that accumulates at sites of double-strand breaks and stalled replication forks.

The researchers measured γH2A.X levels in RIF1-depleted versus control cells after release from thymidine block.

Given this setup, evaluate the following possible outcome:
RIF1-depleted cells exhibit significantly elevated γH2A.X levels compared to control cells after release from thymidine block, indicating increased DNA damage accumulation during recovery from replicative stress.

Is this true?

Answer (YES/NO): YES